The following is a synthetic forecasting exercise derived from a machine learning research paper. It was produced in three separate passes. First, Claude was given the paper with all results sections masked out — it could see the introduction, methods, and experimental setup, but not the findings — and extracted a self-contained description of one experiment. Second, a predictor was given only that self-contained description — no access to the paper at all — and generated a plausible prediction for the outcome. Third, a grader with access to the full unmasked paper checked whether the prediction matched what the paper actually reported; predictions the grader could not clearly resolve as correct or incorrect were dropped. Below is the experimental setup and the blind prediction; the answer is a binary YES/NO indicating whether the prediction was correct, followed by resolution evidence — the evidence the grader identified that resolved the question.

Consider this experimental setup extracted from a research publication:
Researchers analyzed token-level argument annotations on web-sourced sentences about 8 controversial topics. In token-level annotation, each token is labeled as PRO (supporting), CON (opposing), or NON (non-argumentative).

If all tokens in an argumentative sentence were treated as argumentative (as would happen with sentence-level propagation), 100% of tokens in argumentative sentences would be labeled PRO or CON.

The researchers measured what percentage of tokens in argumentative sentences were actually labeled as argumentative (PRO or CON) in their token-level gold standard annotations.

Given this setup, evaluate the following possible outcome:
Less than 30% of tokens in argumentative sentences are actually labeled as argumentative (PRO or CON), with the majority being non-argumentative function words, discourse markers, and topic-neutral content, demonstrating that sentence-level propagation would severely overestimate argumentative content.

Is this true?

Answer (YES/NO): NO